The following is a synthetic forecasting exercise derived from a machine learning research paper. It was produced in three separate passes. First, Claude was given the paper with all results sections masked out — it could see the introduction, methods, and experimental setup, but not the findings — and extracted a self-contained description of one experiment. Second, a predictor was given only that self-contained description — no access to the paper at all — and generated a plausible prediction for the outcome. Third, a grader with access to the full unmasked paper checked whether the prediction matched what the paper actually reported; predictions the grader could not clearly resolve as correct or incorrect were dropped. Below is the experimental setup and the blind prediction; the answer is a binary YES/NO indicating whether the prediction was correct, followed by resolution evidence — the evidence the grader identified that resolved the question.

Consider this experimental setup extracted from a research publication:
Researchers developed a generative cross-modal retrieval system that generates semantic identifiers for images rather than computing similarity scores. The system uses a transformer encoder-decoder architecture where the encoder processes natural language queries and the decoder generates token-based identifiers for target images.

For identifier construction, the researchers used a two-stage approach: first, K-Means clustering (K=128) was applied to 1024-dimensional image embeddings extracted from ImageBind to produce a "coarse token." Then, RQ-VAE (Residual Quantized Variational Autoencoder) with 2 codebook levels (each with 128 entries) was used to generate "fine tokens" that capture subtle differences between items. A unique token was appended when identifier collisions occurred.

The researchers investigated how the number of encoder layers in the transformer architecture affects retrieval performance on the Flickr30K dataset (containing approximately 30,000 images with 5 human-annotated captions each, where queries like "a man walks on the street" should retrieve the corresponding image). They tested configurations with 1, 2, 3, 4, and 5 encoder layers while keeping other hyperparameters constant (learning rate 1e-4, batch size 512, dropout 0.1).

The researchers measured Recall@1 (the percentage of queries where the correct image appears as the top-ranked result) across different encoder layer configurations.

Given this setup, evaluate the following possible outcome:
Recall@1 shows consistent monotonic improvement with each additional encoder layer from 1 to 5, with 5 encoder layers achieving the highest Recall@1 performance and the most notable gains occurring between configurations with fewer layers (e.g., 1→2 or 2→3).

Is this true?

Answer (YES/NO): NO